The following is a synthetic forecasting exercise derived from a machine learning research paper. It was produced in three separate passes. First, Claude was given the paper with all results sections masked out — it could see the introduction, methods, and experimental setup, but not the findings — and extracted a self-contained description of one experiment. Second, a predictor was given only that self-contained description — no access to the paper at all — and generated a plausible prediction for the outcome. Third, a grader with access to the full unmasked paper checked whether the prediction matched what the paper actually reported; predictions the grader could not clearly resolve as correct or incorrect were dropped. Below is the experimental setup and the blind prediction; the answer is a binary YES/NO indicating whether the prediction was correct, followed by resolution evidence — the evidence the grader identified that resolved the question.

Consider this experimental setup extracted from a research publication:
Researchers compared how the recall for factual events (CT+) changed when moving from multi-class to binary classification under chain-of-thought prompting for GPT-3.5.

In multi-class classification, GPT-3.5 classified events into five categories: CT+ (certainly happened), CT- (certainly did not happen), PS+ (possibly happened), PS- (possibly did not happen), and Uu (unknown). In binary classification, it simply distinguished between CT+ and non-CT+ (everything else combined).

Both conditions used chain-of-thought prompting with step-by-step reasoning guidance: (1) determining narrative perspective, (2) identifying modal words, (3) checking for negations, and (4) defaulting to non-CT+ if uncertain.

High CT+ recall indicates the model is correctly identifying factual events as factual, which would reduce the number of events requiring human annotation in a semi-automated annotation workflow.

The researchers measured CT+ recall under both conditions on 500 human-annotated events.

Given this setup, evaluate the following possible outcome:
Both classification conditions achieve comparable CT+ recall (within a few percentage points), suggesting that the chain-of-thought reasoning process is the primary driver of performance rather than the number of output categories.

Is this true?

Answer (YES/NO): NO